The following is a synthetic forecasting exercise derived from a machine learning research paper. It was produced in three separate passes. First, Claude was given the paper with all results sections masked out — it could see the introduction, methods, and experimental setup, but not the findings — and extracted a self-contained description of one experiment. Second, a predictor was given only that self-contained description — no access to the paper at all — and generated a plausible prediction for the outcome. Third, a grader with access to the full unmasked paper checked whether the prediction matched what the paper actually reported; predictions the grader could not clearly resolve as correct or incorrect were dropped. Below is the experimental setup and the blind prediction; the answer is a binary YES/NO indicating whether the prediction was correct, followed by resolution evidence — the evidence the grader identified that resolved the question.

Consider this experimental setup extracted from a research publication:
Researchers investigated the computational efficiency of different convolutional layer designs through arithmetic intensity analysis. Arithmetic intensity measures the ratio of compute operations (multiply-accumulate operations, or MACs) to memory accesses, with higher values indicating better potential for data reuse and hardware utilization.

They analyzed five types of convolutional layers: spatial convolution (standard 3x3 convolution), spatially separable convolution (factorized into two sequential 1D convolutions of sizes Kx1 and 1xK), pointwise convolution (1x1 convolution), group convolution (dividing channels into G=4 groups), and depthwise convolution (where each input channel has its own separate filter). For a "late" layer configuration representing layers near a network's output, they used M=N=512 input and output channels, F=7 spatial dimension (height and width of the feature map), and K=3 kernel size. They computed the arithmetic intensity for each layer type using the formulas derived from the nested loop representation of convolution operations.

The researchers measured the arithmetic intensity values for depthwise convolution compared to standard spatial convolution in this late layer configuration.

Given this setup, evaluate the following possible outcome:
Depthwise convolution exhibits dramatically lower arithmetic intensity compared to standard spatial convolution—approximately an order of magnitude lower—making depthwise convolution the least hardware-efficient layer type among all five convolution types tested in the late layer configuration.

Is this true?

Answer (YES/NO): YES